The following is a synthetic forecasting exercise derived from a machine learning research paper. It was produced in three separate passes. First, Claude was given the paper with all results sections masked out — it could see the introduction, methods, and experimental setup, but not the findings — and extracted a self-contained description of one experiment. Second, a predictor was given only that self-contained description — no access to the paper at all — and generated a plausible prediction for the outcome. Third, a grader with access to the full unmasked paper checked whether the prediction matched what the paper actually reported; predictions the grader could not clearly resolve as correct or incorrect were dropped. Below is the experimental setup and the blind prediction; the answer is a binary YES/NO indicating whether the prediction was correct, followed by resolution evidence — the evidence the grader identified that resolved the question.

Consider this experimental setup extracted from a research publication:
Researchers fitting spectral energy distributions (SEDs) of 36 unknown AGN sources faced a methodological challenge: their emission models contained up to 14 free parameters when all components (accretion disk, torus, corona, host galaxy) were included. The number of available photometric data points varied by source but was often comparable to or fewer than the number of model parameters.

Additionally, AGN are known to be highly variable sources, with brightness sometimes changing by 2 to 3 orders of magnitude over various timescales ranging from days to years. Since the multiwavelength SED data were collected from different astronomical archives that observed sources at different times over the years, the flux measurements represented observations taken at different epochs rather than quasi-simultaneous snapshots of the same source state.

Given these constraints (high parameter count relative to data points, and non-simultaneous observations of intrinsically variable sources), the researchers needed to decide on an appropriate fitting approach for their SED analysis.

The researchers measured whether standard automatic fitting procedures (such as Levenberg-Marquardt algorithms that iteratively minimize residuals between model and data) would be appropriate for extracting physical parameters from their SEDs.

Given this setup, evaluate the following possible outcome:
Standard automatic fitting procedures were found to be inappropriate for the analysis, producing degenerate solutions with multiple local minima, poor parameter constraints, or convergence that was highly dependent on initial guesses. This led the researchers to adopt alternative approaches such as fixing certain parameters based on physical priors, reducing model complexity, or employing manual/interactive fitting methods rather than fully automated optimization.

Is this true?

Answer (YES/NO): NO